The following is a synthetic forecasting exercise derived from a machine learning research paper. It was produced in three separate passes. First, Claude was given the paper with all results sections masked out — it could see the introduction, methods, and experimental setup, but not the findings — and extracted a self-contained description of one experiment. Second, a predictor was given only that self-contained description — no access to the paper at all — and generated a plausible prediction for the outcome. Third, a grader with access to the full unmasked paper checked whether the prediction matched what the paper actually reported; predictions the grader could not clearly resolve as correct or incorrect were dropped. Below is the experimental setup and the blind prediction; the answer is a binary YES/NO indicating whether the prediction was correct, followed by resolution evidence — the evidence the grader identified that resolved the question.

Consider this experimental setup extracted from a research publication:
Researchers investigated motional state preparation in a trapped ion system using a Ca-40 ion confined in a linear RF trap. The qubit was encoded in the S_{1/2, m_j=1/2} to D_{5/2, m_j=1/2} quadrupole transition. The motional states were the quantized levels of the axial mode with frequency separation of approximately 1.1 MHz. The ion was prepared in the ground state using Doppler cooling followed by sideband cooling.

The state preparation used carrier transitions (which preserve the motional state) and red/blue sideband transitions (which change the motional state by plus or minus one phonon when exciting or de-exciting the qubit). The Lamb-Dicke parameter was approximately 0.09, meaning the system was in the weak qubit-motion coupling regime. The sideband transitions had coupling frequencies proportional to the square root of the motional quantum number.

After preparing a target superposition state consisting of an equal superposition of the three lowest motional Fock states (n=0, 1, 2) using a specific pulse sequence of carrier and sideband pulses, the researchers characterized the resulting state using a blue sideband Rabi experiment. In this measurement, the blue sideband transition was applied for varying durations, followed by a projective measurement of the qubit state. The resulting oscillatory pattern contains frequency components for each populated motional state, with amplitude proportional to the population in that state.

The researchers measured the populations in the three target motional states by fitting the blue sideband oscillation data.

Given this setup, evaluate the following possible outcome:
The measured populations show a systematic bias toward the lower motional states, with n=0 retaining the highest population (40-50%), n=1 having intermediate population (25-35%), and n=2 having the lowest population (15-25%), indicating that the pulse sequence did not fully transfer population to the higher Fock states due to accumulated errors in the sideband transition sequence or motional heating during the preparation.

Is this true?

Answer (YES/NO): NO